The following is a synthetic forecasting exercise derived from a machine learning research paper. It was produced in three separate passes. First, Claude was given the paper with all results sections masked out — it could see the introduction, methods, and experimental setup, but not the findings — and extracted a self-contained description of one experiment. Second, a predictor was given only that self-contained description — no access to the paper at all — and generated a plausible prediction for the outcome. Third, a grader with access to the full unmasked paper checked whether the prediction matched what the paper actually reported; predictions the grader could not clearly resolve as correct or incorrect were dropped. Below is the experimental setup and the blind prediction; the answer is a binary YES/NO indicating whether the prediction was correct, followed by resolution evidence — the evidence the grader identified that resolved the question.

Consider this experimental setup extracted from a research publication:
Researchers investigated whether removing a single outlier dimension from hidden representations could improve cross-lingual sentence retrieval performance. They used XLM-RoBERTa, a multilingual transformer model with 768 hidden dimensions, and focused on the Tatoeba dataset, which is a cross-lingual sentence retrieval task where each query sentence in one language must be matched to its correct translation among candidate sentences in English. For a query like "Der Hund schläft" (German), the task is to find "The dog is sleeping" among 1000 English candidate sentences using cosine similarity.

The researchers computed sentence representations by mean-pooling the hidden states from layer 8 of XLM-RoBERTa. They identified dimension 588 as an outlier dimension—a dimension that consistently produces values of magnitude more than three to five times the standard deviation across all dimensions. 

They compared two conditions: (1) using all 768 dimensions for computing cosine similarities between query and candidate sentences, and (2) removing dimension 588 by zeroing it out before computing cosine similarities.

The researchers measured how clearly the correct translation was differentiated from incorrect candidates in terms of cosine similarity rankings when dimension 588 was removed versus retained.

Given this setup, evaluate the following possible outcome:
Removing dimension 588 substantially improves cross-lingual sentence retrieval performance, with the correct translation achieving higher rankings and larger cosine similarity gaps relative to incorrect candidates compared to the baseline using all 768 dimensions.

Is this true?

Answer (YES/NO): YES